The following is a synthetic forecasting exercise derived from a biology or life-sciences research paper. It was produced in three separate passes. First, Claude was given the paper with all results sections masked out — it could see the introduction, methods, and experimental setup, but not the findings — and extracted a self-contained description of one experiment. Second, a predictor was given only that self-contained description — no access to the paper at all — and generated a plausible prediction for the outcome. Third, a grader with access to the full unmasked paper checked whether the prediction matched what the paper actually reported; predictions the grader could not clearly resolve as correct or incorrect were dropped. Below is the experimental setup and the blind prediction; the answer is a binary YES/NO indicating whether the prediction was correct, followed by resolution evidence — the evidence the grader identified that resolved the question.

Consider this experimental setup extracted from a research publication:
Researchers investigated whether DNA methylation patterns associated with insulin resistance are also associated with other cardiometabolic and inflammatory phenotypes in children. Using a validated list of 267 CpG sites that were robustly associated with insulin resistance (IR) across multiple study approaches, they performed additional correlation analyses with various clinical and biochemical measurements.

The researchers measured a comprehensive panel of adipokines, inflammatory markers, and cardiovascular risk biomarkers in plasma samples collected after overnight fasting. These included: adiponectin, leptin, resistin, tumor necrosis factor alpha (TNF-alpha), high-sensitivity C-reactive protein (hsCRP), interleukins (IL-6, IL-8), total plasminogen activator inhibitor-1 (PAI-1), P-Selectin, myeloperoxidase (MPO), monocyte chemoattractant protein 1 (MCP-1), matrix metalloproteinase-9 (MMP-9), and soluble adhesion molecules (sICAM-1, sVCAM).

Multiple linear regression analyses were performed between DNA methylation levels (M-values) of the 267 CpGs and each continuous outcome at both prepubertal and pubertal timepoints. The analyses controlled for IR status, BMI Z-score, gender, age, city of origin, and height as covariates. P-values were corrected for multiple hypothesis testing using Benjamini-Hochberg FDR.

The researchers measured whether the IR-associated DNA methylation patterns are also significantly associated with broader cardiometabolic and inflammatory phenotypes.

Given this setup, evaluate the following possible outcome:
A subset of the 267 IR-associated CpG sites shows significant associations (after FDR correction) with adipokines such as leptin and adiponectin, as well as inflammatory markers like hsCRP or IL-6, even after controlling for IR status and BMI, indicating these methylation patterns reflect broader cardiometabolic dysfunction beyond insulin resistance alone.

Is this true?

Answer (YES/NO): NO